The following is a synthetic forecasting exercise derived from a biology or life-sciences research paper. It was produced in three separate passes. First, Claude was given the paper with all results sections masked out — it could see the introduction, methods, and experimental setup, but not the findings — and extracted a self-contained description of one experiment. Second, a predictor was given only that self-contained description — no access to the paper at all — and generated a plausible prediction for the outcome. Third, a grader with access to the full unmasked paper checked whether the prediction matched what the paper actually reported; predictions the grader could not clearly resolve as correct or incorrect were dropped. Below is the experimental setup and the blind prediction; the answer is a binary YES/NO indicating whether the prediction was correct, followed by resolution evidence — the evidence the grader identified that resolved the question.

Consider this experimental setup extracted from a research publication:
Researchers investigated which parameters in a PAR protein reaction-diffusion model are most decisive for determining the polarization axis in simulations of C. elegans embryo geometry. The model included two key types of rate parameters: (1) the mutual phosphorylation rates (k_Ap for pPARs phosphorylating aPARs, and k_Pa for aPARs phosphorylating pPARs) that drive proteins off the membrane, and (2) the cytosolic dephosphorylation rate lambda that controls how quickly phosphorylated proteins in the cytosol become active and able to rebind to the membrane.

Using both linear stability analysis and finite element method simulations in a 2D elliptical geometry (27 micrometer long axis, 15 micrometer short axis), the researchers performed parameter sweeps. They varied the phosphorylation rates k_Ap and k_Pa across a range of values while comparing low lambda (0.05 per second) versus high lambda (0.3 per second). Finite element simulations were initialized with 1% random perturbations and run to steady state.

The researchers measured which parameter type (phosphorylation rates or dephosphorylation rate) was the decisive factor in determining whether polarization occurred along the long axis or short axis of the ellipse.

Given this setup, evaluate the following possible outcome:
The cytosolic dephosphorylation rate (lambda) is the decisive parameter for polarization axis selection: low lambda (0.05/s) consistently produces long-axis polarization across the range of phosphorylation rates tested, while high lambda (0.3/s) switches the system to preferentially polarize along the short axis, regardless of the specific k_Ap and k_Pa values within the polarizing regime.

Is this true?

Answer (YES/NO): YES